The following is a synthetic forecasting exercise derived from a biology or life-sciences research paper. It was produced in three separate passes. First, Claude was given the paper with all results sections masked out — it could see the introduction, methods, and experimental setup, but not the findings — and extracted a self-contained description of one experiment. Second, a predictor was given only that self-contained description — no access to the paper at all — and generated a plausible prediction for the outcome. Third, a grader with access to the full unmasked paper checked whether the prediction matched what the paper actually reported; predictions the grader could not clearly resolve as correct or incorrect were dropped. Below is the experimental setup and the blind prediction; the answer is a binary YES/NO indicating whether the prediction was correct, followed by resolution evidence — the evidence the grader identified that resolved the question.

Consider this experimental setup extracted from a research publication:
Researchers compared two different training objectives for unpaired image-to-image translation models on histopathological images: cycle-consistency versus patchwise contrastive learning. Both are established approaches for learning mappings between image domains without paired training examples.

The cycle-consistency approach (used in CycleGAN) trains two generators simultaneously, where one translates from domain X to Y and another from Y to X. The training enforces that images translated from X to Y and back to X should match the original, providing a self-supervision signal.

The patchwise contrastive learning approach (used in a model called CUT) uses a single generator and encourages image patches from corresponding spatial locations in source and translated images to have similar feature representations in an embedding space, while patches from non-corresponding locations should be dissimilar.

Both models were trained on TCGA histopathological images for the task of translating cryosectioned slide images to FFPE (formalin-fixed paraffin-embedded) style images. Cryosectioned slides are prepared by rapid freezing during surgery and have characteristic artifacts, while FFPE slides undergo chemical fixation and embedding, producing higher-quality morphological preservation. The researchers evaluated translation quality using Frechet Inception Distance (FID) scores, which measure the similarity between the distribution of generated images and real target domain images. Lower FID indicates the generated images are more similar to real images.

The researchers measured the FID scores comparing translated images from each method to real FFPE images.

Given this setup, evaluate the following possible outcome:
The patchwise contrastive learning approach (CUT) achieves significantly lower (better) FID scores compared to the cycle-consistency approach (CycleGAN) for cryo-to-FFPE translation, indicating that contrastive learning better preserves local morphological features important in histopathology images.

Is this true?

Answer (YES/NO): NO